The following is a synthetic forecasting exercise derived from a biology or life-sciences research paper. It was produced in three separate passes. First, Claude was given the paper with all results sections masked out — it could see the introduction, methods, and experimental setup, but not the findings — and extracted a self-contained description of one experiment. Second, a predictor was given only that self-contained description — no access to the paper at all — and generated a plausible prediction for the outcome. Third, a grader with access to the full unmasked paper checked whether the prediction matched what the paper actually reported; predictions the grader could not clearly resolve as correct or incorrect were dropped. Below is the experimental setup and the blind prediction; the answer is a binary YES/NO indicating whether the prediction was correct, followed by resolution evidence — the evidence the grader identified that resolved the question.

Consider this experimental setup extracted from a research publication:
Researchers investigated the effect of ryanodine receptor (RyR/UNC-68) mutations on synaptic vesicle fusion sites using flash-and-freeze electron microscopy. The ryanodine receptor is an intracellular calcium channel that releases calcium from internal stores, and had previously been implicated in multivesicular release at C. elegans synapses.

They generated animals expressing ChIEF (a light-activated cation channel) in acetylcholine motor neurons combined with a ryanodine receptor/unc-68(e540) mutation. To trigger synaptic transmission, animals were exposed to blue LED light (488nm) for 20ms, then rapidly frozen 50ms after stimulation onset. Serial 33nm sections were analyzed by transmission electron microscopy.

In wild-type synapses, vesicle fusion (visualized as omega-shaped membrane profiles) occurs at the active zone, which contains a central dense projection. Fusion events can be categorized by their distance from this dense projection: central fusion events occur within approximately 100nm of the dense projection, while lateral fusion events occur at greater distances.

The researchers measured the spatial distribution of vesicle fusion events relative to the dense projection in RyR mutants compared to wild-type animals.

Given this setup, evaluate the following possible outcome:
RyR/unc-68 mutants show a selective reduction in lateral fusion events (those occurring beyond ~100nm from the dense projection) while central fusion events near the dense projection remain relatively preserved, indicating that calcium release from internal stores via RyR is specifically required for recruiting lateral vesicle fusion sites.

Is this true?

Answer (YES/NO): YES